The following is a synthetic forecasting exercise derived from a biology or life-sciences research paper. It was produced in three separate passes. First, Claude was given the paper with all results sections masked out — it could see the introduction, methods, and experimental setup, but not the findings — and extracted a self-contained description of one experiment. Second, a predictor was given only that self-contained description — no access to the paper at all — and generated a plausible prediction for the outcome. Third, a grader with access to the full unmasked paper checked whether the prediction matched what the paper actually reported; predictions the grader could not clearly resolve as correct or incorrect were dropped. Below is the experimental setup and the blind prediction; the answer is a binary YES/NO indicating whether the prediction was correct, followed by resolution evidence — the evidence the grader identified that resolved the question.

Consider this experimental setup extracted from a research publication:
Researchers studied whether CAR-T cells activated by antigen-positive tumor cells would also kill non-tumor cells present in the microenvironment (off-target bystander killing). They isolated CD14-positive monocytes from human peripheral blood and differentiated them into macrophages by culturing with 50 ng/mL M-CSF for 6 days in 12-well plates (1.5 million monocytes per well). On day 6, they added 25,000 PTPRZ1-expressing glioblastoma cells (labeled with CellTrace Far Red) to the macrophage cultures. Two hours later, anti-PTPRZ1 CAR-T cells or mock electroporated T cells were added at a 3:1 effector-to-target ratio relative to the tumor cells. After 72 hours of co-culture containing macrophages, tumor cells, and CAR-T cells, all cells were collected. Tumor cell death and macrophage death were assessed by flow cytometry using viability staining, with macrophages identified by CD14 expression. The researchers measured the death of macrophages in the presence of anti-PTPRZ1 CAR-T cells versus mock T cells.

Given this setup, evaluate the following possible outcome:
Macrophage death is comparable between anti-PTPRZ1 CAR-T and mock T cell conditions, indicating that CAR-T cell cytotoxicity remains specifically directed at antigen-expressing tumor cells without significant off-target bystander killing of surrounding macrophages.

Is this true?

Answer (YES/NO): YES